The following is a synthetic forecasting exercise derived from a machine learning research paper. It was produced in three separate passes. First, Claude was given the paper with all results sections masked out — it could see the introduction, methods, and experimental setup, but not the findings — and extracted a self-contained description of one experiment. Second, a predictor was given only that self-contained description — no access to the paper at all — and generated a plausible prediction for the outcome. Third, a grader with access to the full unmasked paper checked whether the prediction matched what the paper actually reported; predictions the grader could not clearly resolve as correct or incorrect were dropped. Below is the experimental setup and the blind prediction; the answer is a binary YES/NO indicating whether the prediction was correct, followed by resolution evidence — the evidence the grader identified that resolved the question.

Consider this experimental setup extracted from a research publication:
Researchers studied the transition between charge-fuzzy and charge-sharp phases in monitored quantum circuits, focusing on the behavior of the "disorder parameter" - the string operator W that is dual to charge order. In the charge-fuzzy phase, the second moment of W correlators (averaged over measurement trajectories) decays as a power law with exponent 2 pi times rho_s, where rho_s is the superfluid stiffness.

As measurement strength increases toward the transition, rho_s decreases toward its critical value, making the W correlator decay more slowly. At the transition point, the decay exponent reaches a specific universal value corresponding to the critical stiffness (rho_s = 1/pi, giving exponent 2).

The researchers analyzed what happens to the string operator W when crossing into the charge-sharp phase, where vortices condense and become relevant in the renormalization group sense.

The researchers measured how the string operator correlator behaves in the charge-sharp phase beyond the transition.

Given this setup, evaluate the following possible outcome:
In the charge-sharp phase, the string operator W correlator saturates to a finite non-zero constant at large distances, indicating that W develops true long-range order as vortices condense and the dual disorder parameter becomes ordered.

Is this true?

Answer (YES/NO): YES